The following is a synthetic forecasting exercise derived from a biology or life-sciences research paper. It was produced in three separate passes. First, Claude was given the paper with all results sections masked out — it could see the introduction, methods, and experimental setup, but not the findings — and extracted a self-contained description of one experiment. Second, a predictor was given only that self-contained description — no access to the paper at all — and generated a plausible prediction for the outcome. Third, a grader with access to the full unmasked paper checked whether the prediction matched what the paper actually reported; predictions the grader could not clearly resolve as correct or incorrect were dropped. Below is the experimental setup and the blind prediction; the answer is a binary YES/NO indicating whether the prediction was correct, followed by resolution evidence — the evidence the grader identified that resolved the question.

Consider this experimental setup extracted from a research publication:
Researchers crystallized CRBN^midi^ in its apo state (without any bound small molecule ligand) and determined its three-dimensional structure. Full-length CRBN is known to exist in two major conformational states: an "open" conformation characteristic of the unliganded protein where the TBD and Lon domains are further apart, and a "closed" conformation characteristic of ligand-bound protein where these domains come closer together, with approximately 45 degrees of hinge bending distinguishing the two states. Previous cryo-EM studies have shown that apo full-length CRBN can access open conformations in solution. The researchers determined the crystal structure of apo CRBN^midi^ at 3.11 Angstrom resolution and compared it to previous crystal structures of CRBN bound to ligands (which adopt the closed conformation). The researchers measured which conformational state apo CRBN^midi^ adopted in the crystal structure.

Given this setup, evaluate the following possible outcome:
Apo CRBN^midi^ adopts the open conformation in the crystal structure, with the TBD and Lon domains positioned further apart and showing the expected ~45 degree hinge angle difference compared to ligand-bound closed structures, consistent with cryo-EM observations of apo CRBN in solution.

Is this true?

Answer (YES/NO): NO